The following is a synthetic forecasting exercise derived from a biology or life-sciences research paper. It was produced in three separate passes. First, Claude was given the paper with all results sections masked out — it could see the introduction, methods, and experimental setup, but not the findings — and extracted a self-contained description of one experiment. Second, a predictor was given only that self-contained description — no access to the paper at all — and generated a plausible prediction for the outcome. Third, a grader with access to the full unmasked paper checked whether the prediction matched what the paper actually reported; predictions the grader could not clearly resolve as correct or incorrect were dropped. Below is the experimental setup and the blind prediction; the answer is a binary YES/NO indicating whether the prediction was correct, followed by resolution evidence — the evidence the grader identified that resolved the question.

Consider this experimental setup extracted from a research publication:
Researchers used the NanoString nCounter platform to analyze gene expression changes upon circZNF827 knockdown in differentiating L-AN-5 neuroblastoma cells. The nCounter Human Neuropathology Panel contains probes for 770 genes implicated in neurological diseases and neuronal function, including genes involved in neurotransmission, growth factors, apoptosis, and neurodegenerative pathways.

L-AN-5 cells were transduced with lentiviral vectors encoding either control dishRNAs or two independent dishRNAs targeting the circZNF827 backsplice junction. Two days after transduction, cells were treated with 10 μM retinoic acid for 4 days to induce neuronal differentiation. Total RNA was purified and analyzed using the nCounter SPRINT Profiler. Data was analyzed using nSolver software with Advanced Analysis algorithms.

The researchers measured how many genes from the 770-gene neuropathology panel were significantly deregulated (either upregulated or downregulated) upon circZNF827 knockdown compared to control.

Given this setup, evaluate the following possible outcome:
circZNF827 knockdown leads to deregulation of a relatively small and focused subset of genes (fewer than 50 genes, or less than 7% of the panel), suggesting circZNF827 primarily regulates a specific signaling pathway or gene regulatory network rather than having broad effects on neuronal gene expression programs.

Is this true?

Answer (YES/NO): NO